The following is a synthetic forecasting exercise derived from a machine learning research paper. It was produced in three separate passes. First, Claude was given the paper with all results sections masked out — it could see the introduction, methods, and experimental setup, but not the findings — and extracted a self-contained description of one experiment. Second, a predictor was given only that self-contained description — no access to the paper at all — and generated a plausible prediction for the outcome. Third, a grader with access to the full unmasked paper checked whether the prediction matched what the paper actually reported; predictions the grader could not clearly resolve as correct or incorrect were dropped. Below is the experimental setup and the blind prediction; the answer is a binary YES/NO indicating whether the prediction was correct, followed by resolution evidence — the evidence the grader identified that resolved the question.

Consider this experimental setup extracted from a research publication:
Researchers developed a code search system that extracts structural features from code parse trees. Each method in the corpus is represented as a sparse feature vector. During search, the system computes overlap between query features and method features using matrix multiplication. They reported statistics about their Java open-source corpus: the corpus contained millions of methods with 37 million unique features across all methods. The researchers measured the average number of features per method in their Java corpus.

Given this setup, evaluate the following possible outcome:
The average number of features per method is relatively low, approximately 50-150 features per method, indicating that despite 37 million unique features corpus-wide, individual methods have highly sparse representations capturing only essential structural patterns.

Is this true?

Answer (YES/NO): YES